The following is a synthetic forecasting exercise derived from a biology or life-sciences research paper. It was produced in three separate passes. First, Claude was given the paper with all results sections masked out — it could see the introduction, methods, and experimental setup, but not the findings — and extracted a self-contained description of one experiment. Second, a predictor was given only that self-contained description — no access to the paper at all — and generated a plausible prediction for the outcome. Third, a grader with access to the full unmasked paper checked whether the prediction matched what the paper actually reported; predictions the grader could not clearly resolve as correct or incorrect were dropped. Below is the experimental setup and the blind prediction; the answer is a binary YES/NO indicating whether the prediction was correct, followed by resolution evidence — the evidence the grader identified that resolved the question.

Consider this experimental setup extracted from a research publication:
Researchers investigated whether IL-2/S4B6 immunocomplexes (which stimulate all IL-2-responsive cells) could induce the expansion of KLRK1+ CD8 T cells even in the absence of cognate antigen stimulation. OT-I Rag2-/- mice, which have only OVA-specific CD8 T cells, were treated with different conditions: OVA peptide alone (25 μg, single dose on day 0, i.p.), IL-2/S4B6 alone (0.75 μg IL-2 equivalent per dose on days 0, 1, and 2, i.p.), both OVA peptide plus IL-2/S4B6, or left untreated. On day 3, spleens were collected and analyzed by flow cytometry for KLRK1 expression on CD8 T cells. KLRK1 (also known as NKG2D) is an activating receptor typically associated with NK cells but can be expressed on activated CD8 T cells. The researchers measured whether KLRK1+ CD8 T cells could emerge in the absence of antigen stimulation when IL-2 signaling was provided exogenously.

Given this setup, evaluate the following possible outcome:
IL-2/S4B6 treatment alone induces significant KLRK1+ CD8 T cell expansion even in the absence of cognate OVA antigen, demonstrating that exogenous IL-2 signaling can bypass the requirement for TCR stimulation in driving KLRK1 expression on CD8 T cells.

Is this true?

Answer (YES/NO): NO